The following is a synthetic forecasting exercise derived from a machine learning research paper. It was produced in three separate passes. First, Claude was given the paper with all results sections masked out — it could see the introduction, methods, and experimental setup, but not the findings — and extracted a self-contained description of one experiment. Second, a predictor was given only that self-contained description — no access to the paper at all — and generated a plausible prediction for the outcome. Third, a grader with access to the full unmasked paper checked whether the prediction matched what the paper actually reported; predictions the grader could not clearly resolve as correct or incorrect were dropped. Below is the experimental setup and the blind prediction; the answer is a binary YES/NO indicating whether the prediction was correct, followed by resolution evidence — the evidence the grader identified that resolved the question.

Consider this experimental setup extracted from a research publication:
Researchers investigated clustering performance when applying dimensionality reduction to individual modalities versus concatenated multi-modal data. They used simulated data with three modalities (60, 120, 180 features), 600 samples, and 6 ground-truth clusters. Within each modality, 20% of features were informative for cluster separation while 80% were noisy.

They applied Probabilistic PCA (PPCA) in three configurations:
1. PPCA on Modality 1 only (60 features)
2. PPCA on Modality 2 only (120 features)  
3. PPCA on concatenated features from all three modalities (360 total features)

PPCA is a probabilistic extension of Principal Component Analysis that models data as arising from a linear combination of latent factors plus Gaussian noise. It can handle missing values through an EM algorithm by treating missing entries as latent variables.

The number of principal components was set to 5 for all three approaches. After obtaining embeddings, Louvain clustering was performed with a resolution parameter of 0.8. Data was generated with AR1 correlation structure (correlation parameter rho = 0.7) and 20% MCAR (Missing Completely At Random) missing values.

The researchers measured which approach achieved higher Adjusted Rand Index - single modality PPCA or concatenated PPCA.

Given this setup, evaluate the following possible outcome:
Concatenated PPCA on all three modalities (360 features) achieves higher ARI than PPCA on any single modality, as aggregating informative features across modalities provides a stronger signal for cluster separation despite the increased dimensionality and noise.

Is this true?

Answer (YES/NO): YES